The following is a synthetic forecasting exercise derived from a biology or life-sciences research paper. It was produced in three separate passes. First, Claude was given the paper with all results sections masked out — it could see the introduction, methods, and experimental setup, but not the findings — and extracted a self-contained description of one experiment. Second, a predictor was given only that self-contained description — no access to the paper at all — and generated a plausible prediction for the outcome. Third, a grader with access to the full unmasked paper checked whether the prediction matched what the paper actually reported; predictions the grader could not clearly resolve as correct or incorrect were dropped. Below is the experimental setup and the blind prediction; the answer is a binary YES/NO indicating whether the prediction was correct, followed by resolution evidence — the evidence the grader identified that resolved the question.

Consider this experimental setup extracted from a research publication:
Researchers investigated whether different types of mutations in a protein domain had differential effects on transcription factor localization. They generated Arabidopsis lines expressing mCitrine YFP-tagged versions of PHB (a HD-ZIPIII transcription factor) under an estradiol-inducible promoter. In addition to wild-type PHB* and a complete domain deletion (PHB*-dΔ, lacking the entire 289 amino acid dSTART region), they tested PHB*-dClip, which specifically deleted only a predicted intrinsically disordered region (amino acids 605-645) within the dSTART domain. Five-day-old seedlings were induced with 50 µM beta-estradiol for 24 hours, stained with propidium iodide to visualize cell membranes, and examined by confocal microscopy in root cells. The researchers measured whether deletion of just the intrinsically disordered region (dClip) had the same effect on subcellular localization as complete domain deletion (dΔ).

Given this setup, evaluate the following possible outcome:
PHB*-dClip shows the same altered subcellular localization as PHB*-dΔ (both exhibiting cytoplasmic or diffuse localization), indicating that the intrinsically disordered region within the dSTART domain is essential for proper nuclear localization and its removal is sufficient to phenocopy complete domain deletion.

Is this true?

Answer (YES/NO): NO